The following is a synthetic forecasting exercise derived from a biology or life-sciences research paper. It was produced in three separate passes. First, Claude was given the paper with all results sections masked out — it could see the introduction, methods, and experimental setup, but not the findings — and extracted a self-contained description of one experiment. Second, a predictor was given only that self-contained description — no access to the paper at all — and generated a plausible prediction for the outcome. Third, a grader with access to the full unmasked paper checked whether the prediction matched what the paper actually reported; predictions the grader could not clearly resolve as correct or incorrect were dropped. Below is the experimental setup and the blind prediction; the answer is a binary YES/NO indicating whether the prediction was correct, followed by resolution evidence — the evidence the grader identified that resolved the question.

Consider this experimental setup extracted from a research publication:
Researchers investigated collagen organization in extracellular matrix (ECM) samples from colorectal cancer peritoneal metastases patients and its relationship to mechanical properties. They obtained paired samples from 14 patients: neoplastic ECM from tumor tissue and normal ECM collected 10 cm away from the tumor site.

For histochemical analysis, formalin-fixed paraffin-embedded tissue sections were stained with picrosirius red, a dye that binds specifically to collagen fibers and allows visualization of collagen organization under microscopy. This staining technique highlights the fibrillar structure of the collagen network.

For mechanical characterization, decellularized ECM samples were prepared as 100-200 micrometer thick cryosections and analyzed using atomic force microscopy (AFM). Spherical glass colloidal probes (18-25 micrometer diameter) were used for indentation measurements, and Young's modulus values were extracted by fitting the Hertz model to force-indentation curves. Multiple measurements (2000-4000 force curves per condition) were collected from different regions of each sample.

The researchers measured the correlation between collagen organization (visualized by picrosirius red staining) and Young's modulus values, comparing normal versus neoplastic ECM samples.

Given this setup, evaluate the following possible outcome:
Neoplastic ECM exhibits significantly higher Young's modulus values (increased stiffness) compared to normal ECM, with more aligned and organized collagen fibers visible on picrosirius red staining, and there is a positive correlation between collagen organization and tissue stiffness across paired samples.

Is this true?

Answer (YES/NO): NO